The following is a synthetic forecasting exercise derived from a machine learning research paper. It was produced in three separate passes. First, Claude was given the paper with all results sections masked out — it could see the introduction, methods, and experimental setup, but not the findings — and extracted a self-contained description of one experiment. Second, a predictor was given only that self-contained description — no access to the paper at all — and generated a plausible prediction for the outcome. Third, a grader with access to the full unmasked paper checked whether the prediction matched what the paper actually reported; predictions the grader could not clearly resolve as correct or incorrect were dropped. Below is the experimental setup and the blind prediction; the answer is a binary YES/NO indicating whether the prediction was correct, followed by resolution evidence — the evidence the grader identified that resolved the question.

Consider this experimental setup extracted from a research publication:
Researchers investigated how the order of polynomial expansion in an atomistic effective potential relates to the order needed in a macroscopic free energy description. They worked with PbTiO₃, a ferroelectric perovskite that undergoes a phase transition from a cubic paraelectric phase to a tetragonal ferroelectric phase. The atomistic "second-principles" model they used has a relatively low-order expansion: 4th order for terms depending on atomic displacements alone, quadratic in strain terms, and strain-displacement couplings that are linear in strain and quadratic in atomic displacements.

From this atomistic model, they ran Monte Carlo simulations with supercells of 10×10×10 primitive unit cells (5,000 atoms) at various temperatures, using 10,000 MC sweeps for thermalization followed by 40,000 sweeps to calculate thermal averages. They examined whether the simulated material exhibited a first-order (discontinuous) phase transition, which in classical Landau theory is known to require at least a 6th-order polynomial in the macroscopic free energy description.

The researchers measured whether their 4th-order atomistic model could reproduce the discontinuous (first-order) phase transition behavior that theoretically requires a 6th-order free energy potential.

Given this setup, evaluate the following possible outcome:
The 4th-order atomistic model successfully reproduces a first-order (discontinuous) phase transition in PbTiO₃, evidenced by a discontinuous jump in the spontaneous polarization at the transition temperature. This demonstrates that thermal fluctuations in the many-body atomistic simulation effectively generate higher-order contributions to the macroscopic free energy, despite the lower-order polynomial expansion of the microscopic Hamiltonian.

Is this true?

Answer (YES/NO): YES